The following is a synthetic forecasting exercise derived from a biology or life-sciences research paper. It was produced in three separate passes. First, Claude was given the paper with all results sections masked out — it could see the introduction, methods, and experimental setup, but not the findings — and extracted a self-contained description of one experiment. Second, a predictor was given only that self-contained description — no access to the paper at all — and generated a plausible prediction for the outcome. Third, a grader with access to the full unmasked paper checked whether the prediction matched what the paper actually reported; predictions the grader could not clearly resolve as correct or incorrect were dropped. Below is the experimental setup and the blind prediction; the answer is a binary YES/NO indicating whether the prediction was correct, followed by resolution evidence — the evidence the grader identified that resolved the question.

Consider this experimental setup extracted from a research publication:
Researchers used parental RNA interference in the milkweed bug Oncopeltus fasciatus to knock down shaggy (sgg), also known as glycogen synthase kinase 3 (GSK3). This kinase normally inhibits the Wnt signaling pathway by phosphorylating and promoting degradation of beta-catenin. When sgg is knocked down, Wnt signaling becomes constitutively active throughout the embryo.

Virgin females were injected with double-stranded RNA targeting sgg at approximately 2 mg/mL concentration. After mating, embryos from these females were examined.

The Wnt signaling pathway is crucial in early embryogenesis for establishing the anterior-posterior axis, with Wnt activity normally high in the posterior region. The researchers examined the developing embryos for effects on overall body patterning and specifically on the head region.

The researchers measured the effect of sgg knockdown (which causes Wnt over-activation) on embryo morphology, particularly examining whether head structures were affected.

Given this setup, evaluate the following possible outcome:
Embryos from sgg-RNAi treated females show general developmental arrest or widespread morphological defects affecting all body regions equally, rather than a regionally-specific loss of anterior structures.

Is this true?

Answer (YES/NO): NO